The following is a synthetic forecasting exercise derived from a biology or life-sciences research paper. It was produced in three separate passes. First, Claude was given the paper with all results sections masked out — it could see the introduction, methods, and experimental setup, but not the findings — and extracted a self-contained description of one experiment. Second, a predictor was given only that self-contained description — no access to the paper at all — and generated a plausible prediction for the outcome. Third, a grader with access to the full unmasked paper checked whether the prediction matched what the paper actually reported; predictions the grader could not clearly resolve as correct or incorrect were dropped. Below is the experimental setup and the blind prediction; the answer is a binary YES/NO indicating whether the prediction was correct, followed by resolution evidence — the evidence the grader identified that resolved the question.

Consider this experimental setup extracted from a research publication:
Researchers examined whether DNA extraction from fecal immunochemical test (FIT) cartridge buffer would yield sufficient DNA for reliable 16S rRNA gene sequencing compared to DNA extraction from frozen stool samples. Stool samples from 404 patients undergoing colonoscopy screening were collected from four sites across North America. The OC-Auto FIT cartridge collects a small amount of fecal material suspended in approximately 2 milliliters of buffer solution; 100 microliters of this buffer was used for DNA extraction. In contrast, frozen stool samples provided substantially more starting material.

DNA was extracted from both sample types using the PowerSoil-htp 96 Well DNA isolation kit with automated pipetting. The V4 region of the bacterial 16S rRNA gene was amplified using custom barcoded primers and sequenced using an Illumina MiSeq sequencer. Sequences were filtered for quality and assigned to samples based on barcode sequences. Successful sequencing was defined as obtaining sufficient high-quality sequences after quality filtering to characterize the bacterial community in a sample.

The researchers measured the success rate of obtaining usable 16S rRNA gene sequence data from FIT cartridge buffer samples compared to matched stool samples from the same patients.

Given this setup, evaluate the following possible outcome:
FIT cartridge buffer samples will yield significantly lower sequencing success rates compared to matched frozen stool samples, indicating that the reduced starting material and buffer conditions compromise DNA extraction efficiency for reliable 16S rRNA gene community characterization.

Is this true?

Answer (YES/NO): NO